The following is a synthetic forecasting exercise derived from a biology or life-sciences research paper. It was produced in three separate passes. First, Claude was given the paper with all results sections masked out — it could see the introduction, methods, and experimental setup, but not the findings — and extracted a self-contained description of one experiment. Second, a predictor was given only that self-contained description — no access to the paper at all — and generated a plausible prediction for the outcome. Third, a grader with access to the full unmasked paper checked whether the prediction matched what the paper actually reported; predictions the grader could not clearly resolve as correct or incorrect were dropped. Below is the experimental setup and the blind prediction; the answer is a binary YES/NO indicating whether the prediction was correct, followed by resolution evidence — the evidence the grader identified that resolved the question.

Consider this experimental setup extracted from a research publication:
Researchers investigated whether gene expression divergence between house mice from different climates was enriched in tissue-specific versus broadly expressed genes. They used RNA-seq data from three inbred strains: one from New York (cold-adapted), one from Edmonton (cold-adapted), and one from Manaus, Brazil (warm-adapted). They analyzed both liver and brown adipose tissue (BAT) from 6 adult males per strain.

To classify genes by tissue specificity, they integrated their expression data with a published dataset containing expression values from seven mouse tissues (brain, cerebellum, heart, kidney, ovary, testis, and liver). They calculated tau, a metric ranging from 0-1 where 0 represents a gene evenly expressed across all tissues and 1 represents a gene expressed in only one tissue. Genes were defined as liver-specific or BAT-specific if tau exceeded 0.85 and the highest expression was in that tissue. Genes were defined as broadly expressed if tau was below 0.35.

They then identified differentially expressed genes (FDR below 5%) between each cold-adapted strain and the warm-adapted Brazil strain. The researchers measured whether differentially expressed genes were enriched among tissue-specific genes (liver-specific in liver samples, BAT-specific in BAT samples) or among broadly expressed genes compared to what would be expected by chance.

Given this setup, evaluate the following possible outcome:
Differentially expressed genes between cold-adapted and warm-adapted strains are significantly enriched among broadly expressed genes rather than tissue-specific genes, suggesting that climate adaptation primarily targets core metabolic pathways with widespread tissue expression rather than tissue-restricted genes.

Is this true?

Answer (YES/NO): NO